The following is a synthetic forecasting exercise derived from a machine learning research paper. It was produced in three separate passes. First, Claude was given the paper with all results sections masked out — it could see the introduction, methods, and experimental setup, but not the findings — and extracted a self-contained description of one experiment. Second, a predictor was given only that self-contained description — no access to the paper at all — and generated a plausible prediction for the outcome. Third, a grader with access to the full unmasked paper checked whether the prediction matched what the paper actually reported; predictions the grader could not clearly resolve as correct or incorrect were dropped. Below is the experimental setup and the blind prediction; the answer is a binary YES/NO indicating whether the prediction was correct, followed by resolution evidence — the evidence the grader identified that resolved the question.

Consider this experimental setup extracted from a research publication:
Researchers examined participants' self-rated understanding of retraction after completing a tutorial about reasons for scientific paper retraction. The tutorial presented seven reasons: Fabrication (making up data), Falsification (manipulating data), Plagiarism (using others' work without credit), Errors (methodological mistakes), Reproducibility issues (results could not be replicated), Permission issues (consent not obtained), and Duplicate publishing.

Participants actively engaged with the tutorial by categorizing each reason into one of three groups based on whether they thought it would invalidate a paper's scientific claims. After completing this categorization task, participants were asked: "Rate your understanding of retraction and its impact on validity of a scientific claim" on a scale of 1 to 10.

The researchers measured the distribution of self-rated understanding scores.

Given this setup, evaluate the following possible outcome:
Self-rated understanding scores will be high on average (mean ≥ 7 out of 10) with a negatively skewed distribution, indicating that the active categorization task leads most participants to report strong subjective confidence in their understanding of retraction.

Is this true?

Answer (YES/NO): NO